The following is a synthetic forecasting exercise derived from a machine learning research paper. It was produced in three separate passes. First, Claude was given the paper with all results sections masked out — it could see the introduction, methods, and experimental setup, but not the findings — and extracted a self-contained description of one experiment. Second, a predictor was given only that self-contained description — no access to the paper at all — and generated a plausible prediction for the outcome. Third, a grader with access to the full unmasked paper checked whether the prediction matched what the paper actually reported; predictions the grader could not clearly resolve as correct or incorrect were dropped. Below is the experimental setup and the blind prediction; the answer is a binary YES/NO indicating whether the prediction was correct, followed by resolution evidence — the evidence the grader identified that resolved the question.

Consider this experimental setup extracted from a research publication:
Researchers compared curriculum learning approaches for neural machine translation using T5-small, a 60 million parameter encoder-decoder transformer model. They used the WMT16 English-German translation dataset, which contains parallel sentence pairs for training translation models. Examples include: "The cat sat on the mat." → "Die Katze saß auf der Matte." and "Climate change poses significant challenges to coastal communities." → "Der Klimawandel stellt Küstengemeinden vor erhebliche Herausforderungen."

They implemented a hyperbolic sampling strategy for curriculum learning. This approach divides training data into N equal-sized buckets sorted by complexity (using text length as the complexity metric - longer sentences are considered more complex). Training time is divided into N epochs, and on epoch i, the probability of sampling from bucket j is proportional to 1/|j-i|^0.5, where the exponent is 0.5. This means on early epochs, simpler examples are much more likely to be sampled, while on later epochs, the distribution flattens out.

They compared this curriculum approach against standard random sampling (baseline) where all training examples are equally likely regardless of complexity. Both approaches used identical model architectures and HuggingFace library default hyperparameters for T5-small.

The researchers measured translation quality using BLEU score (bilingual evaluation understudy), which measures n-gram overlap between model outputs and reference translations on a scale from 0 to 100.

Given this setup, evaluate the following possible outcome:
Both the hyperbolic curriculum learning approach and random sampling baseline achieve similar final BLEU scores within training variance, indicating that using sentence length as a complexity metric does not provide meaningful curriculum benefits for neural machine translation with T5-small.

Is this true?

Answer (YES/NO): NO